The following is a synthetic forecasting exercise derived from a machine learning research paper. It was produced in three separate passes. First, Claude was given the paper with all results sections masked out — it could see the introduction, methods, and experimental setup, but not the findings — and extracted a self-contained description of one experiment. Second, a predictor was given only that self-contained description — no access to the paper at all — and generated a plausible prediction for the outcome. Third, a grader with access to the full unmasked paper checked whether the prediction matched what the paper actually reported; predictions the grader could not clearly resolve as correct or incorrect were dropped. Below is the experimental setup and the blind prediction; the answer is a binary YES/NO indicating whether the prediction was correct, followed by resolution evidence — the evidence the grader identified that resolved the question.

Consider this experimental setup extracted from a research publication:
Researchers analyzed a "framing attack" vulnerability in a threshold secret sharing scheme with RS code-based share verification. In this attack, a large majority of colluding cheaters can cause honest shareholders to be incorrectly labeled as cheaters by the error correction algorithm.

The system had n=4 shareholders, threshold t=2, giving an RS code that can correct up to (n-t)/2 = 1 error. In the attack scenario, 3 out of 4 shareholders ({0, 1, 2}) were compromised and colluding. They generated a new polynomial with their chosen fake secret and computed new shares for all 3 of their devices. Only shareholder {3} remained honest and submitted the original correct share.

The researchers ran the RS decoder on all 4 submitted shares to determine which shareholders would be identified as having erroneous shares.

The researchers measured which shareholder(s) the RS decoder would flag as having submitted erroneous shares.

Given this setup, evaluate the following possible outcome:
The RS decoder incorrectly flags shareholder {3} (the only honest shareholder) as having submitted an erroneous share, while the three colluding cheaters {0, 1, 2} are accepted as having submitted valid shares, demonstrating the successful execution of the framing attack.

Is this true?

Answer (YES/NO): YES